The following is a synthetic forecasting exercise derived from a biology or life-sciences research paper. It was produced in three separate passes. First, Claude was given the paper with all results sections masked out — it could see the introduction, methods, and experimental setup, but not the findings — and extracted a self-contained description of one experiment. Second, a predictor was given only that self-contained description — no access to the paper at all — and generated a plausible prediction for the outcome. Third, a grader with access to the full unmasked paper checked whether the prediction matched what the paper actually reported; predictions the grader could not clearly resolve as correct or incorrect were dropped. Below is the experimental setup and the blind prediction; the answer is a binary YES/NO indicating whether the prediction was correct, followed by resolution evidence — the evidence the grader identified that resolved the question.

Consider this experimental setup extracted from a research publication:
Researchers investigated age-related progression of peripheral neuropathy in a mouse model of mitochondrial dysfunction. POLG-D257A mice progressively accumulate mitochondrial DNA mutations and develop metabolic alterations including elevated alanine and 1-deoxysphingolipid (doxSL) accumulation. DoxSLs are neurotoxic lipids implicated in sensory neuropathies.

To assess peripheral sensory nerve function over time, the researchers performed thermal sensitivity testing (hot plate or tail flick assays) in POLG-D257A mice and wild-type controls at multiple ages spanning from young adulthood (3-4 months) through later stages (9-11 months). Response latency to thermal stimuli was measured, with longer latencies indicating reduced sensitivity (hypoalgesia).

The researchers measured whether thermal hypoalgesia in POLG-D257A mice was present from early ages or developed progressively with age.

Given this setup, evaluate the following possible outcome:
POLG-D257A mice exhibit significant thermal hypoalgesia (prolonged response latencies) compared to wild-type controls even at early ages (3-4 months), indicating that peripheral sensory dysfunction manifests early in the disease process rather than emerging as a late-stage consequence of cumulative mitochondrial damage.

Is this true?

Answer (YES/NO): NO